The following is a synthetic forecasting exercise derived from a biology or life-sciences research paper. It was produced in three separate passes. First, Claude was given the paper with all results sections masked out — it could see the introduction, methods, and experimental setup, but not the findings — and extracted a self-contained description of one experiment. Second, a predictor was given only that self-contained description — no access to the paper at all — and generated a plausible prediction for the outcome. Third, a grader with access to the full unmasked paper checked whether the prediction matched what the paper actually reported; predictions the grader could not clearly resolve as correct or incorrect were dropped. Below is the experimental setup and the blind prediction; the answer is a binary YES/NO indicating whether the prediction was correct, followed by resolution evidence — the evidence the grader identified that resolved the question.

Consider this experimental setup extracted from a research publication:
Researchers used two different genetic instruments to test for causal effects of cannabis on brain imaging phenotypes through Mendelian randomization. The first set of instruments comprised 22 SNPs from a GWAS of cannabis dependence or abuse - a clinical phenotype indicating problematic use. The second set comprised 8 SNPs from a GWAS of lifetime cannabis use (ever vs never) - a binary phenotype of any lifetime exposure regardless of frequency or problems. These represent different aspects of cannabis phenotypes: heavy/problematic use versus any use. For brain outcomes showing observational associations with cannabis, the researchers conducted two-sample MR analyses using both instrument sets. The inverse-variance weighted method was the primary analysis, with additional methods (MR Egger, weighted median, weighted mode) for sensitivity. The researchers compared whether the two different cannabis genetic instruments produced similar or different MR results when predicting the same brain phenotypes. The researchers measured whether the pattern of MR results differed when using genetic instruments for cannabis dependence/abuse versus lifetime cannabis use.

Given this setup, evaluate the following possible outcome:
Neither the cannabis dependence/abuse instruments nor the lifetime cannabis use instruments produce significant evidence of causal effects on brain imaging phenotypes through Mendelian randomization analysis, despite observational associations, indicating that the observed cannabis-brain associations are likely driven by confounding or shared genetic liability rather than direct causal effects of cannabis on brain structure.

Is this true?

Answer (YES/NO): YES